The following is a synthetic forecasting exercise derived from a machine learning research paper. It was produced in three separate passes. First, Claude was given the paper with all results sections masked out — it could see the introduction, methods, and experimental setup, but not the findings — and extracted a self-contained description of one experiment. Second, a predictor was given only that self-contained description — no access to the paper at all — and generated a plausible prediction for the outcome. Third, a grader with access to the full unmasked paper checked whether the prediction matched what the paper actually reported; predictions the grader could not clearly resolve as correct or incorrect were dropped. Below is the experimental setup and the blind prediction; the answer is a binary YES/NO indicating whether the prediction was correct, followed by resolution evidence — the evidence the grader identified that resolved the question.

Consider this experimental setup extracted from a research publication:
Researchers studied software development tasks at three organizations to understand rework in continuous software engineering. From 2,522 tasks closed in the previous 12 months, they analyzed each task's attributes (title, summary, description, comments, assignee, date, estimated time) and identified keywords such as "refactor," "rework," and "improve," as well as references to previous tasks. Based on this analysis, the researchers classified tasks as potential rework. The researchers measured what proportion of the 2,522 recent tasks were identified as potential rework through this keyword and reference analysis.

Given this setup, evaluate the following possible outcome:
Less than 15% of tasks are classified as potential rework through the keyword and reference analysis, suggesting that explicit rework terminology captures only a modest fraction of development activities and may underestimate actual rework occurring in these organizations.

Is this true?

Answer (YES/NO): YES